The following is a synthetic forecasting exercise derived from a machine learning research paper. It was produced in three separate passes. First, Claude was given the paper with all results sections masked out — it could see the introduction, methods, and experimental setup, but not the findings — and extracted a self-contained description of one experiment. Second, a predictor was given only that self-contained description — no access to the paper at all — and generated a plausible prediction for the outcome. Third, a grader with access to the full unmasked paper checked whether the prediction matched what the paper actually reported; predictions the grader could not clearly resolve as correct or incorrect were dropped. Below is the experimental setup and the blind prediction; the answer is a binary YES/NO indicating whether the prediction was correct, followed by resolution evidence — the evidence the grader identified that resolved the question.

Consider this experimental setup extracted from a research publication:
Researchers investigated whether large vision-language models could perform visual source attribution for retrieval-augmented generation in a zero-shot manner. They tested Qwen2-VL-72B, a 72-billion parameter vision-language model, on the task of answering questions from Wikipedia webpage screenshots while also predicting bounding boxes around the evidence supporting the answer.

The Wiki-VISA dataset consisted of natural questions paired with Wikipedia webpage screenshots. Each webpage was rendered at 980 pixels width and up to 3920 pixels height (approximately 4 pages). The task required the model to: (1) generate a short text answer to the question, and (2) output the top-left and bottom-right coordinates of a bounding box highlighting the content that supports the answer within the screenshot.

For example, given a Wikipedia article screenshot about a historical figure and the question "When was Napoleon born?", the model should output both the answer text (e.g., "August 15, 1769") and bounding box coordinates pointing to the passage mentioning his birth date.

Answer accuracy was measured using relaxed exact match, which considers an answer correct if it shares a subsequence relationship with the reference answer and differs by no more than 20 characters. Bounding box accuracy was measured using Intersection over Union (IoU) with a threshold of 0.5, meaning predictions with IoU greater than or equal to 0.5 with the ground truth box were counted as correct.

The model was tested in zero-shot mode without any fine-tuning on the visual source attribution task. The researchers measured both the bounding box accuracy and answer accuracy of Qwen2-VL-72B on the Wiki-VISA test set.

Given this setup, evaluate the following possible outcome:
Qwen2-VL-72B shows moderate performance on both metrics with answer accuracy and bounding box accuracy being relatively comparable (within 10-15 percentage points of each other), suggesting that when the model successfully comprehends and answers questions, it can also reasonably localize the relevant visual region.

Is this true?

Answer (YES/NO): NO